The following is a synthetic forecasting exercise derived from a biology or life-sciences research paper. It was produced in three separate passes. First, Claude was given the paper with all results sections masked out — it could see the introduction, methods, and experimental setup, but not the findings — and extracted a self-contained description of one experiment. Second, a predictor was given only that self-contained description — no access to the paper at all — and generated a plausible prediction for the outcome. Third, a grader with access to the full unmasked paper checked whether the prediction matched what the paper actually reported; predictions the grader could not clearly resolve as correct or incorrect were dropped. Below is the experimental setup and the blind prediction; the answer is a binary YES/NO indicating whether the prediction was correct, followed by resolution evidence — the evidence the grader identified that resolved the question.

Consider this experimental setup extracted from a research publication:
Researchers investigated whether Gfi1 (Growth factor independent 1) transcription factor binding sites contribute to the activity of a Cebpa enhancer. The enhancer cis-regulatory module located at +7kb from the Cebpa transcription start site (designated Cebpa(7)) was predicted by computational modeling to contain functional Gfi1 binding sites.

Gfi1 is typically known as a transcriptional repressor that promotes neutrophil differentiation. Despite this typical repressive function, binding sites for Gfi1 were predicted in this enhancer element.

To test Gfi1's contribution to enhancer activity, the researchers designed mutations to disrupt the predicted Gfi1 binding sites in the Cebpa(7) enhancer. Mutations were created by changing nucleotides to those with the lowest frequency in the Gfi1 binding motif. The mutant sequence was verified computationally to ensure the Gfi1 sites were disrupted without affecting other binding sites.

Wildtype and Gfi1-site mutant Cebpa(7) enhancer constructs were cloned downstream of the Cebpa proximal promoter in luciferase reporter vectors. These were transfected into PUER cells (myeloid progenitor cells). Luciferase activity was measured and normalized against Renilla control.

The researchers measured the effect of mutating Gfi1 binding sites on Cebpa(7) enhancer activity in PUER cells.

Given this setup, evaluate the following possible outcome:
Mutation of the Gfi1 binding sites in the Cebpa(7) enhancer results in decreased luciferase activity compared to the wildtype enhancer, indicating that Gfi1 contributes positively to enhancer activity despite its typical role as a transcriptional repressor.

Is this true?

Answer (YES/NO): YES